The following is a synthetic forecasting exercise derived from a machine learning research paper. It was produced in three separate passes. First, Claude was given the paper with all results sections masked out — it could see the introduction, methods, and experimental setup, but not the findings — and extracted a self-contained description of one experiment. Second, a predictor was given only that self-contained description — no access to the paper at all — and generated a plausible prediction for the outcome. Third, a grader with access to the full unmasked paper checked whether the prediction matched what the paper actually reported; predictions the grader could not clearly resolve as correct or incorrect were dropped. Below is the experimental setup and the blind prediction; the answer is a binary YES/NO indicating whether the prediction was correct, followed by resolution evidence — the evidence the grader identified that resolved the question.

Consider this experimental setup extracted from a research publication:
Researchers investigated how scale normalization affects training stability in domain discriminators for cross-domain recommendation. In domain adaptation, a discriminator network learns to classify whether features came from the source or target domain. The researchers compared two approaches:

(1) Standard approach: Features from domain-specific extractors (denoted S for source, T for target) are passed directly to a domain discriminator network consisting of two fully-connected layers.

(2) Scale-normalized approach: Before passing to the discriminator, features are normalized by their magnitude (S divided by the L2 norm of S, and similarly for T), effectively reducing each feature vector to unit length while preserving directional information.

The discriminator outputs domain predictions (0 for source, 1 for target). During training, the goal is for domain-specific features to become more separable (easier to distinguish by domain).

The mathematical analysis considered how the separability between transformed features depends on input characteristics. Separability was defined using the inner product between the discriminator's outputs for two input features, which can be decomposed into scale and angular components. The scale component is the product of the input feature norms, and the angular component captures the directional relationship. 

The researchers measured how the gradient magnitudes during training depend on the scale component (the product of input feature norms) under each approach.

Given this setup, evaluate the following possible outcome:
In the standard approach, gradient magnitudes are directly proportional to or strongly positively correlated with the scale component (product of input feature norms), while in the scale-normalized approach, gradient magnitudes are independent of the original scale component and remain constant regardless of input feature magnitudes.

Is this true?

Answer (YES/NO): YES